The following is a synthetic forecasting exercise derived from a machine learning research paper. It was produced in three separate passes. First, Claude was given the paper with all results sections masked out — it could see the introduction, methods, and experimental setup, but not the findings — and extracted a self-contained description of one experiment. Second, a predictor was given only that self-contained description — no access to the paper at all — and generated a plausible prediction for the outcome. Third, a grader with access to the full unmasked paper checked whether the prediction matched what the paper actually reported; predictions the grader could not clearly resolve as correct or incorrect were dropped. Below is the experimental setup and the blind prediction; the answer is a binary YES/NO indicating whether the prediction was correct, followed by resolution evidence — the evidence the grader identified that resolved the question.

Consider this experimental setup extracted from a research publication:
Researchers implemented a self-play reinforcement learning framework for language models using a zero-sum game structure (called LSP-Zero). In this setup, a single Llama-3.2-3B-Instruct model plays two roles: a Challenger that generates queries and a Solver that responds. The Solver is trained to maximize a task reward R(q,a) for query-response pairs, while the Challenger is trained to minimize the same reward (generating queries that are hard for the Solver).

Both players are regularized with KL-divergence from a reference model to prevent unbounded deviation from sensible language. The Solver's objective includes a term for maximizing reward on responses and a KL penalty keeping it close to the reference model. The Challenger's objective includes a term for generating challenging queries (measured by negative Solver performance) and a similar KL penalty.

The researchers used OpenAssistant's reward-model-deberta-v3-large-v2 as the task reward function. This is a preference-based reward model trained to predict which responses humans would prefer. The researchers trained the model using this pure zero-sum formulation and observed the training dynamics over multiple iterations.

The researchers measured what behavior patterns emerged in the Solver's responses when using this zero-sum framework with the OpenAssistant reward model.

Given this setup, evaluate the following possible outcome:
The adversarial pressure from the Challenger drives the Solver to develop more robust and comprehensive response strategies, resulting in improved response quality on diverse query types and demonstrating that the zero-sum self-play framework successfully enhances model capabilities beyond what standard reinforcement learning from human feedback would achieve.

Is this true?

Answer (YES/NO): NO